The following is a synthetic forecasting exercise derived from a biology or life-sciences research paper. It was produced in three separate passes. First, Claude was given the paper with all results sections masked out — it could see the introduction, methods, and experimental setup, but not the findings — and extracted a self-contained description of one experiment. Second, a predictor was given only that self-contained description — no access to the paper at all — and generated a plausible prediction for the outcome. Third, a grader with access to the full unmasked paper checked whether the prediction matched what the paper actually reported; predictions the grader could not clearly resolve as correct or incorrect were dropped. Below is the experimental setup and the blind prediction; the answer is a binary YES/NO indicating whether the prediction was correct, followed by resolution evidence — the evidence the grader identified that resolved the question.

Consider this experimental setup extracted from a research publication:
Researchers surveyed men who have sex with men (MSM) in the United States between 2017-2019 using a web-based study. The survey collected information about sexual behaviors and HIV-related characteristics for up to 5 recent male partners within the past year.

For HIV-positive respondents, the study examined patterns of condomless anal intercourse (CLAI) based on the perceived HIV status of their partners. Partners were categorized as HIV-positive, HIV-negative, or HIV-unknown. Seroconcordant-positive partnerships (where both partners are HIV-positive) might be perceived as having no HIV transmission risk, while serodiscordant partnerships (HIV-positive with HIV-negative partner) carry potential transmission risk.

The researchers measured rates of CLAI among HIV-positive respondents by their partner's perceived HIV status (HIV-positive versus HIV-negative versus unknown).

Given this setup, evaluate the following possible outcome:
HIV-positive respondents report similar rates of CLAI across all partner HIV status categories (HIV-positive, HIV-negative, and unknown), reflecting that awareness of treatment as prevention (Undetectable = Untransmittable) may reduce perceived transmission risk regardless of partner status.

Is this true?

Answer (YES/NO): NO